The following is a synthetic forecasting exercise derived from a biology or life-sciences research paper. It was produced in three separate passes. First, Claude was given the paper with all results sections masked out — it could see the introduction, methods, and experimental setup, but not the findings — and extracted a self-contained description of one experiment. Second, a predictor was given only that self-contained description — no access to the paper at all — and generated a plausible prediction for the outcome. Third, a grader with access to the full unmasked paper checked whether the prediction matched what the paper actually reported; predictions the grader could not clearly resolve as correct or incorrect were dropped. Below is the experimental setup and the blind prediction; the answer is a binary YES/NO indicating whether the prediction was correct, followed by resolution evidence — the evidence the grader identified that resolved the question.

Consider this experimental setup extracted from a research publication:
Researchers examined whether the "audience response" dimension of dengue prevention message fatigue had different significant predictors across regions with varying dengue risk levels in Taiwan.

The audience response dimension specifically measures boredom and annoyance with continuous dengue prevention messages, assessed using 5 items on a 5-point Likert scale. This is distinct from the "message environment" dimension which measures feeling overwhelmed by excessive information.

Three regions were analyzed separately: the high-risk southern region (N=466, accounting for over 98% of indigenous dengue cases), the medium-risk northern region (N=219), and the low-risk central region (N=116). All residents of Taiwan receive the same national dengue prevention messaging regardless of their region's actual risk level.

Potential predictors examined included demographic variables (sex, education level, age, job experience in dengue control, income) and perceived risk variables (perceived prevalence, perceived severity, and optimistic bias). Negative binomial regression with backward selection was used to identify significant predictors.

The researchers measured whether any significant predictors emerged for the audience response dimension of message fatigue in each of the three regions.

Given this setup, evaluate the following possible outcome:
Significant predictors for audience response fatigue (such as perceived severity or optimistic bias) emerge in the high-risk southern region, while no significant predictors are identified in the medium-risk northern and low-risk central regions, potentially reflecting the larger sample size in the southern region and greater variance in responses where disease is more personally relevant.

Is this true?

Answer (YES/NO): NO